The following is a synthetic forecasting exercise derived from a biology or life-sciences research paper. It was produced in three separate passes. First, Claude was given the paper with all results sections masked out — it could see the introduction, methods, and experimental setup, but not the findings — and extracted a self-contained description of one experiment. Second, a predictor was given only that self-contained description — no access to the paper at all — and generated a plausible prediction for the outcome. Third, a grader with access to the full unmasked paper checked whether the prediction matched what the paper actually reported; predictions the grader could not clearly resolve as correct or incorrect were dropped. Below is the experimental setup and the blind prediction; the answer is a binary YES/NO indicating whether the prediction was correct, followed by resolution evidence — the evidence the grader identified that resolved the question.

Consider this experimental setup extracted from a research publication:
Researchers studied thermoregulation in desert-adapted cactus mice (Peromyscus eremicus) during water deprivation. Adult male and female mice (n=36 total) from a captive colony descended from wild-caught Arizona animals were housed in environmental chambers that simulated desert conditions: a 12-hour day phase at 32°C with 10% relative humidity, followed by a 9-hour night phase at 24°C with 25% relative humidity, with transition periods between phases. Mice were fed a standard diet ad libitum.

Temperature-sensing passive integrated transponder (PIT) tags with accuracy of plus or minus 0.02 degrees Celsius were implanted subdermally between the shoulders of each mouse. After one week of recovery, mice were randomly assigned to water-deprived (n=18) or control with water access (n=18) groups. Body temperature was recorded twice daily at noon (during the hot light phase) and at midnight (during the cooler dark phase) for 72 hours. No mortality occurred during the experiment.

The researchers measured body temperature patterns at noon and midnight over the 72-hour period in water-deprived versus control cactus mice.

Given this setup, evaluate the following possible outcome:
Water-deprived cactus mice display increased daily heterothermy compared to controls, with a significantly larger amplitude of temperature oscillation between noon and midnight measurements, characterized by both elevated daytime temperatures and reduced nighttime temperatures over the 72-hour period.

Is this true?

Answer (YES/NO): NO